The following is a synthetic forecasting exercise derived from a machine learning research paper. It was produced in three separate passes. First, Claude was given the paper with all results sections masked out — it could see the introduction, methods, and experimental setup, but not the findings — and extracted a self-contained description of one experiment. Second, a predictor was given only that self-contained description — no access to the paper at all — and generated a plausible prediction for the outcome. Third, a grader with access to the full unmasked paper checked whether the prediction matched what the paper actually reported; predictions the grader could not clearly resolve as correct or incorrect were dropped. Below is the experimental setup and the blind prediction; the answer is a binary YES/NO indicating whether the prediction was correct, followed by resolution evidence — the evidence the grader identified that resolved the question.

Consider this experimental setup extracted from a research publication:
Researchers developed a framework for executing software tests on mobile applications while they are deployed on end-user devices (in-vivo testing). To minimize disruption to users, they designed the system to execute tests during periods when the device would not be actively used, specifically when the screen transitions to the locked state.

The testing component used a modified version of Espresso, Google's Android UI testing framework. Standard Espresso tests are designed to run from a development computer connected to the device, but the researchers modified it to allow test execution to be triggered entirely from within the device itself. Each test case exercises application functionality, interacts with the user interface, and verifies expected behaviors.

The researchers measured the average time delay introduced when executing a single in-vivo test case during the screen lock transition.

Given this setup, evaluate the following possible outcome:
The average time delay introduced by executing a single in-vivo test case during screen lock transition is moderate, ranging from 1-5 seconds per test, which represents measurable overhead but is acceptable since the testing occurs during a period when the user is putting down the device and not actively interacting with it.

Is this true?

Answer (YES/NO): YES